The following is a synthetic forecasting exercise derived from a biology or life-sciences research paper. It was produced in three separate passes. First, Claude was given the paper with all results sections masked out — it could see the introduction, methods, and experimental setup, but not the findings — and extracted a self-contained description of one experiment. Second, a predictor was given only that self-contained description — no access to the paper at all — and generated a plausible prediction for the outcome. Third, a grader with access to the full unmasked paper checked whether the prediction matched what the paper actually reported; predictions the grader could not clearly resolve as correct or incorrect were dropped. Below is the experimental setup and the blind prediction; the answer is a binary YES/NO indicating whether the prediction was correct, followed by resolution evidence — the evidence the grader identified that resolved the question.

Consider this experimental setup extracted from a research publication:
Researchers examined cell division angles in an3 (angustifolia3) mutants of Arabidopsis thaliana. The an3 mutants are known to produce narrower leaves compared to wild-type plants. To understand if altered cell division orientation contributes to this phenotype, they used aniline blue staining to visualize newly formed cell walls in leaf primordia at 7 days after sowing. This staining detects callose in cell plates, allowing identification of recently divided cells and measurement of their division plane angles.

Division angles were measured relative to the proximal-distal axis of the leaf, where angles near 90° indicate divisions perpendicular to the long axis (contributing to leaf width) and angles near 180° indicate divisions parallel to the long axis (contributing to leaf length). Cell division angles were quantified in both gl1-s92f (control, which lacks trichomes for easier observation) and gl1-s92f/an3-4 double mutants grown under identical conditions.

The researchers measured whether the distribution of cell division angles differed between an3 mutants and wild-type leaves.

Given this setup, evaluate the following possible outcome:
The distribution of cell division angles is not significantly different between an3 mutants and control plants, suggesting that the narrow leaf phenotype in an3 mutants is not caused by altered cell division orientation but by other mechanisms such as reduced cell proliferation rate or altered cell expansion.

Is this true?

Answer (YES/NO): NO